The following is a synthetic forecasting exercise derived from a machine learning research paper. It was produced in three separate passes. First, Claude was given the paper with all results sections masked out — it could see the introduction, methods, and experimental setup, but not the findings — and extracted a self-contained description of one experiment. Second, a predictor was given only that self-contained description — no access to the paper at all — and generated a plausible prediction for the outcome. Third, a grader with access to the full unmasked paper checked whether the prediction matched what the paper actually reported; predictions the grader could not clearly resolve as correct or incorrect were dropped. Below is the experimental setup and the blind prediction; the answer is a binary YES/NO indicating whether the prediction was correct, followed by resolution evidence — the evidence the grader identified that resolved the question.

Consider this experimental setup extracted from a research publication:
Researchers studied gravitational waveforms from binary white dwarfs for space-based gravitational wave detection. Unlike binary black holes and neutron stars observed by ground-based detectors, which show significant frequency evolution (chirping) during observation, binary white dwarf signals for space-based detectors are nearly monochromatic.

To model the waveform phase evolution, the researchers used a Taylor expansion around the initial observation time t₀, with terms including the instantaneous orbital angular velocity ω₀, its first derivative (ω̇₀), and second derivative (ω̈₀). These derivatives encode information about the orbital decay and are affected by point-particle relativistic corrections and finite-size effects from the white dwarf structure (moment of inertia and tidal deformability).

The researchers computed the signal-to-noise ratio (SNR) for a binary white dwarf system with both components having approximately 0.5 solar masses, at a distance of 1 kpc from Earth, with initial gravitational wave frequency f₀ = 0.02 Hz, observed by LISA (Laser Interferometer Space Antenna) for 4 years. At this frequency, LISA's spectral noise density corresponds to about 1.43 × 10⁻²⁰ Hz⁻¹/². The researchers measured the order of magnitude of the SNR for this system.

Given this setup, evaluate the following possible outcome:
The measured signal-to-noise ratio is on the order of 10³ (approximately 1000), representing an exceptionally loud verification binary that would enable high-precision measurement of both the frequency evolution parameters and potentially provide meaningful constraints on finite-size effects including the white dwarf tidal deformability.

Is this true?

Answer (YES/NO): NO